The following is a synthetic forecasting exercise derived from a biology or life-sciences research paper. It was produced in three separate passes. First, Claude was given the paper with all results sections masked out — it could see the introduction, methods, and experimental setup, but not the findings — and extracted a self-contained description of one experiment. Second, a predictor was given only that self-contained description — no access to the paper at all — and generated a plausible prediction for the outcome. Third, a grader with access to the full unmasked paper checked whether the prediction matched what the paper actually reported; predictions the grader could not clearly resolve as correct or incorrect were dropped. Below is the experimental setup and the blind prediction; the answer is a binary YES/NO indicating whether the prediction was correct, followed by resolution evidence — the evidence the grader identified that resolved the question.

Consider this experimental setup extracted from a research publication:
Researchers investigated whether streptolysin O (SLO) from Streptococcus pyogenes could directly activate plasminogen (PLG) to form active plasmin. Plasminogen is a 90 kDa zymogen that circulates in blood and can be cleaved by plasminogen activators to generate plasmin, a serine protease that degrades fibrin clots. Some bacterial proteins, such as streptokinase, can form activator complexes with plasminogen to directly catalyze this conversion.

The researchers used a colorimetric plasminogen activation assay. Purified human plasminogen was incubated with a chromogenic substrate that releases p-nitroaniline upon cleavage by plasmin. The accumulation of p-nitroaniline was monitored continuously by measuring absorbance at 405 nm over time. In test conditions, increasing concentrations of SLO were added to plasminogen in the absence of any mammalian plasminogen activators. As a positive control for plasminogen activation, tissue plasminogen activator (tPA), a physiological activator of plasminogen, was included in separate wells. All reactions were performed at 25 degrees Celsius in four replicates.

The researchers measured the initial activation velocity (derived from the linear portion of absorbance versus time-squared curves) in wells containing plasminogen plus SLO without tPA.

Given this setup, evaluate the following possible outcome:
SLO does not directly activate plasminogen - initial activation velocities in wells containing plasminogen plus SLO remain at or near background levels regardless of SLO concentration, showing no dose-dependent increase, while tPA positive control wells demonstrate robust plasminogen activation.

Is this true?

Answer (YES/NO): YES